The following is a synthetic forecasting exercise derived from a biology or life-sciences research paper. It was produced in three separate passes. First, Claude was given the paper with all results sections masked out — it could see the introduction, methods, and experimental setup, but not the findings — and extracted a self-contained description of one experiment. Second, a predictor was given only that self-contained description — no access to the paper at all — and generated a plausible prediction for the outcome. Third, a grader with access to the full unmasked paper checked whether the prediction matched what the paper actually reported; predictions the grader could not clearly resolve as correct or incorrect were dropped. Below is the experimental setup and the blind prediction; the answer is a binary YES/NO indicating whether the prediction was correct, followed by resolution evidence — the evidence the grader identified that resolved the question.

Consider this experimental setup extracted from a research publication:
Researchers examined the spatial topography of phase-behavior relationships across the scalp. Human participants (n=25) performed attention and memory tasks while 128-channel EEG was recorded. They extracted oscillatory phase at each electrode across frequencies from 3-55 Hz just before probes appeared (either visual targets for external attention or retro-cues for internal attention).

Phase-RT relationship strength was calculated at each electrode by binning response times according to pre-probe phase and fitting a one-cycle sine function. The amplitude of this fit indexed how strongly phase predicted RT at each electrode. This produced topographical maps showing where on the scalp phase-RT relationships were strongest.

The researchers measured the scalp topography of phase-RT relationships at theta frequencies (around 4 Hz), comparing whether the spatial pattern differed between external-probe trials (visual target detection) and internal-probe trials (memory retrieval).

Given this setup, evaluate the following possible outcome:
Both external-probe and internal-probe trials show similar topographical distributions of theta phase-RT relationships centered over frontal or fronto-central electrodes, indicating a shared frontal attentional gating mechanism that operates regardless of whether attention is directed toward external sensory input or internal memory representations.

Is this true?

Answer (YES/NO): YES